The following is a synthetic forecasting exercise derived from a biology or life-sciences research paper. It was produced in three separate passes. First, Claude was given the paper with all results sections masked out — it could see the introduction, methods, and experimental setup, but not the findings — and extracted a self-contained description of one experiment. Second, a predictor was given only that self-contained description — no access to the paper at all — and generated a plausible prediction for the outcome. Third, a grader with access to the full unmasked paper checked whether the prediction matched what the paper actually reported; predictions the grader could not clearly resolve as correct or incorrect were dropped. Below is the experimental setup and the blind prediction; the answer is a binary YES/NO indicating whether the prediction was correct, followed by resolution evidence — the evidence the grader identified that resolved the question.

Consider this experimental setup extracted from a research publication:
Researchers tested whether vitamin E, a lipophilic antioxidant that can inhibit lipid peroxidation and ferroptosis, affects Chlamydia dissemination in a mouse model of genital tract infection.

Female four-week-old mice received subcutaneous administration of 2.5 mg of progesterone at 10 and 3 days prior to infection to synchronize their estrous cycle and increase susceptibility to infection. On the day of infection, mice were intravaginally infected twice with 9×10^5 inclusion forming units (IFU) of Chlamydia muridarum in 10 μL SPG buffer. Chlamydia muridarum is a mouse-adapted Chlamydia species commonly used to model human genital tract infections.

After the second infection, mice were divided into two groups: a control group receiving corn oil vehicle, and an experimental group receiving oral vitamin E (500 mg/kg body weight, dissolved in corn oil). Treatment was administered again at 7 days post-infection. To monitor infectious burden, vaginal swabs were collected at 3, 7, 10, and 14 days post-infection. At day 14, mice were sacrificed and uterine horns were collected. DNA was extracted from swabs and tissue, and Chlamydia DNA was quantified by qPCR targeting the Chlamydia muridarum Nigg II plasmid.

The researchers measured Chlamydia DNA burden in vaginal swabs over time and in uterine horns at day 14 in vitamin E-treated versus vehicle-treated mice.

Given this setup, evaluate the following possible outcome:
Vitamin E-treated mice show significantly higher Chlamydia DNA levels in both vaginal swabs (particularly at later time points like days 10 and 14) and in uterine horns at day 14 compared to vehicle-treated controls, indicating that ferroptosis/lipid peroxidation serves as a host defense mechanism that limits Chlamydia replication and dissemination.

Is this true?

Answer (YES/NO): NO